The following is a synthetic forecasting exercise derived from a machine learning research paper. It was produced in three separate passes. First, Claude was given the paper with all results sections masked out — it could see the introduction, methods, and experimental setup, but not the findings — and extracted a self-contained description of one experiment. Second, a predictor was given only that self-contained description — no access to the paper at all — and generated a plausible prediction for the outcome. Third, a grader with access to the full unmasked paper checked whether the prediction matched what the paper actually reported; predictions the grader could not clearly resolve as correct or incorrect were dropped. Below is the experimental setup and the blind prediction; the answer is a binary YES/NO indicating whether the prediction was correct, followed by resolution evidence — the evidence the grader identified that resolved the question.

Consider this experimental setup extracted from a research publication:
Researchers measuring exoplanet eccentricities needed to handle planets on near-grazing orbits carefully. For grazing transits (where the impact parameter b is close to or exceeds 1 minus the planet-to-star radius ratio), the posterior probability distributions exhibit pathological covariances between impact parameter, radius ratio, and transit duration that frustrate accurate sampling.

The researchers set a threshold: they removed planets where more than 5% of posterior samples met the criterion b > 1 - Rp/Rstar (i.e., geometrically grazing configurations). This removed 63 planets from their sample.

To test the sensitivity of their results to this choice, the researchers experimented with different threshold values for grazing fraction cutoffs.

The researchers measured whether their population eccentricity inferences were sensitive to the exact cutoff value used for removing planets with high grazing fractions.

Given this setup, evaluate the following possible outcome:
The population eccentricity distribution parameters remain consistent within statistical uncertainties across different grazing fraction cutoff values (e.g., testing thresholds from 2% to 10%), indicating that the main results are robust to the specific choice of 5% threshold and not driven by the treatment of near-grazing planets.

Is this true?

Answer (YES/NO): YES